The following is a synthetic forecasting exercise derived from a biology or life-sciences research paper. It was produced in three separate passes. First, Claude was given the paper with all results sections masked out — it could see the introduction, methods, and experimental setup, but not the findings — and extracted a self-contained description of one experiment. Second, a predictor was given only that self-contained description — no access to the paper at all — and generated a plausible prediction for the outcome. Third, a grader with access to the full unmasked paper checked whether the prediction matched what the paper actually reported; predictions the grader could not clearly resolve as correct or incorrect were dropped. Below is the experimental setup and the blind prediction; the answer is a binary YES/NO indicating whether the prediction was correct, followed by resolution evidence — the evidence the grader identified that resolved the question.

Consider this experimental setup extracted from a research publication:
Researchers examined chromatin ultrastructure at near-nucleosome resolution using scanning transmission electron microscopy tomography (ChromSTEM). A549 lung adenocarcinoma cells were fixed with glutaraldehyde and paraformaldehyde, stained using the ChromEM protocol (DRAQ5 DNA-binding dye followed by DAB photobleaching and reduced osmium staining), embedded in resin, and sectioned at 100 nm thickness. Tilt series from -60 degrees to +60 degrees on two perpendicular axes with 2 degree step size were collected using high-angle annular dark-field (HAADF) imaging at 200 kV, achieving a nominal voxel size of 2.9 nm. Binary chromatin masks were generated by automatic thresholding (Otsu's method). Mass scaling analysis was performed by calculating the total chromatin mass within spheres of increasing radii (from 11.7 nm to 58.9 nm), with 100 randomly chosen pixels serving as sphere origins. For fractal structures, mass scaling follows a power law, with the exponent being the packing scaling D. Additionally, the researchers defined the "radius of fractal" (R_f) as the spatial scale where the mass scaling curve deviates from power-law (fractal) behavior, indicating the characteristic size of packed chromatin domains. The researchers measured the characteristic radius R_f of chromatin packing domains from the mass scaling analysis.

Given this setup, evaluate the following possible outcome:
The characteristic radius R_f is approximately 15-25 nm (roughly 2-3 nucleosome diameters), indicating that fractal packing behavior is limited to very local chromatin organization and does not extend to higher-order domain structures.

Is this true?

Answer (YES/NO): NO